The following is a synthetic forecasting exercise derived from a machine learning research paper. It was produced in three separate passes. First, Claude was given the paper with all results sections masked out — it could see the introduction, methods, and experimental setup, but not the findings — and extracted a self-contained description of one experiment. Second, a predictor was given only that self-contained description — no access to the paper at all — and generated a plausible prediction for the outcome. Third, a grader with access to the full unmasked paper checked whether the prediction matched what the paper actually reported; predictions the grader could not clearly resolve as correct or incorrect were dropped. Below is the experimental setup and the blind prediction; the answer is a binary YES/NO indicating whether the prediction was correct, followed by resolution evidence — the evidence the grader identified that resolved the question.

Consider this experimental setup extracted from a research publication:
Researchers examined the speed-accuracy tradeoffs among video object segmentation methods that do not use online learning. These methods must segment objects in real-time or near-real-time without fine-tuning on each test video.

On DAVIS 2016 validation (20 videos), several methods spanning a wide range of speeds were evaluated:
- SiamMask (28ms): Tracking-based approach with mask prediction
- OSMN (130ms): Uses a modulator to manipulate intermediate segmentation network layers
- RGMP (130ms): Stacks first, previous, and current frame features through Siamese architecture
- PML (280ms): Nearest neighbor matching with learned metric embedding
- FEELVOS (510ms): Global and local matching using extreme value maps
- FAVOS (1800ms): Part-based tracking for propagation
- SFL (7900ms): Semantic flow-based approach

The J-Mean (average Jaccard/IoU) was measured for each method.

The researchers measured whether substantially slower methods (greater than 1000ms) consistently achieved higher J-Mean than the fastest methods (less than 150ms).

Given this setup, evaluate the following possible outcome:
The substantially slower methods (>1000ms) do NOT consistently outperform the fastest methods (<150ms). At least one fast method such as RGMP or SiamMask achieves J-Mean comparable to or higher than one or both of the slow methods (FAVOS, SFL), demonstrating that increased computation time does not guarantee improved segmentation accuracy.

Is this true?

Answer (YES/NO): YES